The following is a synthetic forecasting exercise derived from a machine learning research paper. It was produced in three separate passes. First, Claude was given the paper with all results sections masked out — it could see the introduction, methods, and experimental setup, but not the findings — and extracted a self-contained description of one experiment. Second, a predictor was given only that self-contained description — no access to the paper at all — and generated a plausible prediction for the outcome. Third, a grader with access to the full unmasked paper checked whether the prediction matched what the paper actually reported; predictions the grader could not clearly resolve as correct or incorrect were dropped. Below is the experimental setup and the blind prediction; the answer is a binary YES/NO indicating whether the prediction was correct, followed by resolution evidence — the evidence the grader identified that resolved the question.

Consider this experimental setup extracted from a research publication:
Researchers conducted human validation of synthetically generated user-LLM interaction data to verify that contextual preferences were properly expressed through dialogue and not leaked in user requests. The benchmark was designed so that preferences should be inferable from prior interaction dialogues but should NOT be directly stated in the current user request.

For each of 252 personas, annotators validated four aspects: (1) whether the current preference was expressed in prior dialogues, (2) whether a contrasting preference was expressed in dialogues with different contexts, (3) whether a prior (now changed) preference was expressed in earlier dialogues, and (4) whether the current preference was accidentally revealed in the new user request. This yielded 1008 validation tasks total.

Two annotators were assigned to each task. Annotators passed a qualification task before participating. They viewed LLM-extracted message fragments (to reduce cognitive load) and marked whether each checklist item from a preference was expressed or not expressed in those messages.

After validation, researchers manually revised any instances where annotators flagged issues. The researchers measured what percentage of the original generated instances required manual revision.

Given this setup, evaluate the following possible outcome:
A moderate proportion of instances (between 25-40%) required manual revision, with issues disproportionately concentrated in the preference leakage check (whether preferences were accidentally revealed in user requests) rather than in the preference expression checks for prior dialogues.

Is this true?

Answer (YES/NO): NO